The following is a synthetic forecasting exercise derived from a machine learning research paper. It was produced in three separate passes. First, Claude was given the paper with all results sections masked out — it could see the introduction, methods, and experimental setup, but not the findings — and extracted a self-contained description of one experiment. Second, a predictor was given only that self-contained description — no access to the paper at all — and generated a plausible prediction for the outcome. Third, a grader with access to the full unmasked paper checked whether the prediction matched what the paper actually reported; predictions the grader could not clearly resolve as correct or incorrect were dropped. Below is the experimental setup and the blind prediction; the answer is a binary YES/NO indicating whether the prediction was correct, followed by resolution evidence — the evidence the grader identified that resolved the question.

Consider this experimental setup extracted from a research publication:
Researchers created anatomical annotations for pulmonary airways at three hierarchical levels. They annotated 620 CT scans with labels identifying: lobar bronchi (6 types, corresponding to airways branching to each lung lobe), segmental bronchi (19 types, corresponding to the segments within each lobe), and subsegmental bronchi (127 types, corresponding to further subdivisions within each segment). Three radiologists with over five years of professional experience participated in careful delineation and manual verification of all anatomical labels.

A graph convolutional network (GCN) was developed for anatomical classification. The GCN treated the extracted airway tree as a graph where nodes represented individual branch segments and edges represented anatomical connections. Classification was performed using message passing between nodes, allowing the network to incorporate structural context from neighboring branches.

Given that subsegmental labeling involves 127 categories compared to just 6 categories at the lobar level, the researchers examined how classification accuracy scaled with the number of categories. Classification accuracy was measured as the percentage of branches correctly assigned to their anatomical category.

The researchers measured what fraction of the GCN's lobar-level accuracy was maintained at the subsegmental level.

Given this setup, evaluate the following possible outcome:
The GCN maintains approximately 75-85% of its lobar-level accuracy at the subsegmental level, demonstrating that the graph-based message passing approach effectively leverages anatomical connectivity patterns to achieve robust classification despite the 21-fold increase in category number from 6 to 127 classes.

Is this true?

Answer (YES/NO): NO